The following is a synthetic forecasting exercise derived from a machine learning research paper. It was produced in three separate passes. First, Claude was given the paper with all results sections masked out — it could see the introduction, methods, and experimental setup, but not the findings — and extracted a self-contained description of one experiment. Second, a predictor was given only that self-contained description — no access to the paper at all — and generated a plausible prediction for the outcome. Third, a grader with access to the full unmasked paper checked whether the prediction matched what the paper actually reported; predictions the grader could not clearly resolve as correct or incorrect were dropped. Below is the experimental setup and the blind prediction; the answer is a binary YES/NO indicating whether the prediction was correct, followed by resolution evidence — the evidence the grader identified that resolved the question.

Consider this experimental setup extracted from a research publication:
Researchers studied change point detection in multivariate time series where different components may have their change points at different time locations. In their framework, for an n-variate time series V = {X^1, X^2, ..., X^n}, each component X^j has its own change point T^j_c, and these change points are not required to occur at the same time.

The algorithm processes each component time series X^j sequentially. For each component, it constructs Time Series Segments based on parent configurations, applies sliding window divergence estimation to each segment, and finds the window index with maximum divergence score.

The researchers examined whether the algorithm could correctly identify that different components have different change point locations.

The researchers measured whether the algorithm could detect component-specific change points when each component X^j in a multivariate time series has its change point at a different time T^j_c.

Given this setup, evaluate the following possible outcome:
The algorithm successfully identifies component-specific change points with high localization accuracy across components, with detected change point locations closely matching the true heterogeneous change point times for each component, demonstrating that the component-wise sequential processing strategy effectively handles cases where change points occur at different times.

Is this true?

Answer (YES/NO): YES